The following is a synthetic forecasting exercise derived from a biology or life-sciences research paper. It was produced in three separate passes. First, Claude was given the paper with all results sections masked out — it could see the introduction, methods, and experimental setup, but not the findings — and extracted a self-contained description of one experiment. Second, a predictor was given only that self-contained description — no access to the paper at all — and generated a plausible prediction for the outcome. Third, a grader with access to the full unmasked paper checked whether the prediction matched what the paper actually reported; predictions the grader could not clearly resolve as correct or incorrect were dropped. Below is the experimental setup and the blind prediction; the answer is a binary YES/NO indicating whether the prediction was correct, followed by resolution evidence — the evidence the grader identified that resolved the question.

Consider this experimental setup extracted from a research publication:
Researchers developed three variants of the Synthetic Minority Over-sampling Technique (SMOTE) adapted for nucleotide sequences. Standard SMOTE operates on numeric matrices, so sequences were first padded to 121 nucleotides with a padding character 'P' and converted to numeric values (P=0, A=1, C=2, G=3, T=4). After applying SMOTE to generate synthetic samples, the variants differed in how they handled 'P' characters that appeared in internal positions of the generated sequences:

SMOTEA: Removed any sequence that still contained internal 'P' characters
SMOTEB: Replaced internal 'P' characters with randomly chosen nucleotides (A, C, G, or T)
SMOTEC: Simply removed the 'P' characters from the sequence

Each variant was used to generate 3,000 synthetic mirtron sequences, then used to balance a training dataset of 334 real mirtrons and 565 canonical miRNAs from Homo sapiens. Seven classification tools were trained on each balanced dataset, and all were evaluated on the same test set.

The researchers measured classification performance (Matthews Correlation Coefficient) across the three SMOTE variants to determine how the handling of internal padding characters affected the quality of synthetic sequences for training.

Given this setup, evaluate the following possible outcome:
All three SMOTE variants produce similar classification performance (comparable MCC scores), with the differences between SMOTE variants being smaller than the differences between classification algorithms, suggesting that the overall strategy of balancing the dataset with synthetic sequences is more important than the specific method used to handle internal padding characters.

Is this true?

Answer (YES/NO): YES